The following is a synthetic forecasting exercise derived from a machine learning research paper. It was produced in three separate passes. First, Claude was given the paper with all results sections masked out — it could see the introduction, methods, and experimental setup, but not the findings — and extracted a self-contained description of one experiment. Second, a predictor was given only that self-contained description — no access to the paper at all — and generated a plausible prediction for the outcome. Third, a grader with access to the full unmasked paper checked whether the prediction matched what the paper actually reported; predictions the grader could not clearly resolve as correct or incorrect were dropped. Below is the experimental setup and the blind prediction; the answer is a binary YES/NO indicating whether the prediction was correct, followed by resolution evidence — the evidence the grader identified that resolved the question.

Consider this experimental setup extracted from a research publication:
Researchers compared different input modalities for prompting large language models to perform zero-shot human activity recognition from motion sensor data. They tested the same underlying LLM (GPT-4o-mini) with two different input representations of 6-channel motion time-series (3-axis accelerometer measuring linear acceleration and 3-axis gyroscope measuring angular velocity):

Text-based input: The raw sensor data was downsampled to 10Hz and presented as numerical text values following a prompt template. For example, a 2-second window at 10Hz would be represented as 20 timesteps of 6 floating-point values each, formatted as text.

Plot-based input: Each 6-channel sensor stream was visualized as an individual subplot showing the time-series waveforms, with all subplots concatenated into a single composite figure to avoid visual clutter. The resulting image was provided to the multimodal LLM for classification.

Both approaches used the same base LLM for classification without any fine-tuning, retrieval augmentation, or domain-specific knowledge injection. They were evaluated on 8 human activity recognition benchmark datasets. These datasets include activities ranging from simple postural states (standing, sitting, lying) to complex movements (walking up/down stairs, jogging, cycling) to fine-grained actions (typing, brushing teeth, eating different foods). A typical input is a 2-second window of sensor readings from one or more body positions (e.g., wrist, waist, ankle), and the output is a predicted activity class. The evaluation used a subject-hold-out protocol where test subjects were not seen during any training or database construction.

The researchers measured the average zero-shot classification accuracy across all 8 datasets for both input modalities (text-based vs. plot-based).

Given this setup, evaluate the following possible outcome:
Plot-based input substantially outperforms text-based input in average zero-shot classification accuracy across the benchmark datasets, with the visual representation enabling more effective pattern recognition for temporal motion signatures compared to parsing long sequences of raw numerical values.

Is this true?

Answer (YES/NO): NO